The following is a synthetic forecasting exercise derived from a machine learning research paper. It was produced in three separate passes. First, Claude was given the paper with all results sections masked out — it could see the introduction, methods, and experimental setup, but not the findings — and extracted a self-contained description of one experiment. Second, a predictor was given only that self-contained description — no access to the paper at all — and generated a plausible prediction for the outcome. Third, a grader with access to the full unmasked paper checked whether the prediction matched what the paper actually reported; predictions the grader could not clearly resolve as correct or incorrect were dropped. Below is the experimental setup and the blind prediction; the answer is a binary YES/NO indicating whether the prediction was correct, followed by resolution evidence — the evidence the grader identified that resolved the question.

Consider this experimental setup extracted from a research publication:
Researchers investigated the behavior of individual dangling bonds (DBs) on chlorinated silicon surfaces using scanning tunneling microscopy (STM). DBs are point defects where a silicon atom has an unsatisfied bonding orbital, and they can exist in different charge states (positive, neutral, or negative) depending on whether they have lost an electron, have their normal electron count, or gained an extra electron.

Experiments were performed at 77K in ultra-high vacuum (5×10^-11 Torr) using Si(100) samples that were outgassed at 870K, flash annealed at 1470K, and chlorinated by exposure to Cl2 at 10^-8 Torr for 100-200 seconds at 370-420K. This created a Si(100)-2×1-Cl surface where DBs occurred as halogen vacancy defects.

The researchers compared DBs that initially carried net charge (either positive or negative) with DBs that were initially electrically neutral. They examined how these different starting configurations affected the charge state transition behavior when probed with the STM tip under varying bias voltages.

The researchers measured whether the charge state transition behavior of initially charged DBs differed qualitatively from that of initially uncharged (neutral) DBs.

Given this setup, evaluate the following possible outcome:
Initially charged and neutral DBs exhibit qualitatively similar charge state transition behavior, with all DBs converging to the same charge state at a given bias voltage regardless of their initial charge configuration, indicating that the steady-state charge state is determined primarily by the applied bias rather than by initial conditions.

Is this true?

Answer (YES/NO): NO